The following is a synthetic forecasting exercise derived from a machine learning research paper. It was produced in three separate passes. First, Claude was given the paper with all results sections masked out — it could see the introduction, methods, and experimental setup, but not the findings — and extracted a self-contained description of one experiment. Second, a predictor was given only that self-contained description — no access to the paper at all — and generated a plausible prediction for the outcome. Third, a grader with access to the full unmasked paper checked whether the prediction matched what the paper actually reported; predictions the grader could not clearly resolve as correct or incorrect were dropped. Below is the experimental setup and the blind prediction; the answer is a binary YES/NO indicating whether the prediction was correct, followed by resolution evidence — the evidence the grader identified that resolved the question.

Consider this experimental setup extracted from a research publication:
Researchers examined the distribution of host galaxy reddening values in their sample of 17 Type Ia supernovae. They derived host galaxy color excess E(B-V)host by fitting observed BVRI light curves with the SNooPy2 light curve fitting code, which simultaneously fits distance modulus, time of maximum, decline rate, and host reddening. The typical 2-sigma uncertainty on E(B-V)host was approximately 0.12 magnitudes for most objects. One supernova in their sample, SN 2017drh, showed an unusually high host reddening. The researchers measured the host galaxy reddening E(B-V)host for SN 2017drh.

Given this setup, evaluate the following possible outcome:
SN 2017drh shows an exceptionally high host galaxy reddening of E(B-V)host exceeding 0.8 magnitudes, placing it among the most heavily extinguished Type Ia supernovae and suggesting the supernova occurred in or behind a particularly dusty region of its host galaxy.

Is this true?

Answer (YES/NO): YES